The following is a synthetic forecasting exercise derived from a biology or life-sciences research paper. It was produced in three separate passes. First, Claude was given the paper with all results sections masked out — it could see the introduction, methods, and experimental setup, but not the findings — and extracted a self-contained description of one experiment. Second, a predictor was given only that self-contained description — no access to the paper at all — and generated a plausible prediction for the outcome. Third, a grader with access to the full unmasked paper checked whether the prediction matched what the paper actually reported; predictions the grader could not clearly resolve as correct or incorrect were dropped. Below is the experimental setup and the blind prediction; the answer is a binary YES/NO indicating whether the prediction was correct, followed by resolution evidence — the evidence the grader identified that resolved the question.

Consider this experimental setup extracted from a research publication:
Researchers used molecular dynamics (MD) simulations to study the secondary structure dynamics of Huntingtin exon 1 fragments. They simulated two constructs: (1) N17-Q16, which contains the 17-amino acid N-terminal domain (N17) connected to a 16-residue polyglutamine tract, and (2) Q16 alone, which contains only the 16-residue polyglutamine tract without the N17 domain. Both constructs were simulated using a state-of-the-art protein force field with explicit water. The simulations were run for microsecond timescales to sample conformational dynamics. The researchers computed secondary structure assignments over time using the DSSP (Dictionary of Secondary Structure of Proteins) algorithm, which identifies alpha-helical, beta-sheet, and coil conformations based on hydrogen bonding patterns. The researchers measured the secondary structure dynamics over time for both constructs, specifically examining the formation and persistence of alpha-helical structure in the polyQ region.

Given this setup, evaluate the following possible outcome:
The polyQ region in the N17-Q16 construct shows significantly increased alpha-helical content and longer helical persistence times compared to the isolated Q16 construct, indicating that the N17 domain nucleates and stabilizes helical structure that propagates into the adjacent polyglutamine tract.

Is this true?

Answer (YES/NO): YES